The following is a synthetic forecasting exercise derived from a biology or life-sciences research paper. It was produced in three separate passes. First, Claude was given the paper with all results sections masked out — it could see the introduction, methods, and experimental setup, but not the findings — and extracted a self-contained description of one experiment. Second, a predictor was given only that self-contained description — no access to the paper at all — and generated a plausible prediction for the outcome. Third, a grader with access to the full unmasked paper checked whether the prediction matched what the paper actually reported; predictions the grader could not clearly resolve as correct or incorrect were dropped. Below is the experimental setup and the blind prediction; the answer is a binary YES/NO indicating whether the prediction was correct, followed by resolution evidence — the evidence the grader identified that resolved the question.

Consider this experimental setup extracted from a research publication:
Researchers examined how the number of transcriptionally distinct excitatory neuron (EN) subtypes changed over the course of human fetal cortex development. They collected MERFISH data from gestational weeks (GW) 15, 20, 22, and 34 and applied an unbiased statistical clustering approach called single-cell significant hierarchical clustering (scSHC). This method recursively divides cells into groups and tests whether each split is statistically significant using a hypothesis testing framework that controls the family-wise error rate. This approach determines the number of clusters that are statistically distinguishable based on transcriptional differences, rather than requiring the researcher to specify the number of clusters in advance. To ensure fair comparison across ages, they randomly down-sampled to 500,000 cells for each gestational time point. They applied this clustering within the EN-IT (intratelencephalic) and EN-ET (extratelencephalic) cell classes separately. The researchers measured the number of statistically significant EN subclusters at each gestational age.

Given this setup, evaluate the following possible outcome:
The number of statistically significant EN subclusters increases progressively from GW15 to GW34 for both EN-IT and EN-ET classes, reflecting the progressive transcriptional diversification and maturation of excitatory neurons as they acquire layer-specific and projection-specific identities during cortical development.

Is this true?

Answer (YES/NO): YES